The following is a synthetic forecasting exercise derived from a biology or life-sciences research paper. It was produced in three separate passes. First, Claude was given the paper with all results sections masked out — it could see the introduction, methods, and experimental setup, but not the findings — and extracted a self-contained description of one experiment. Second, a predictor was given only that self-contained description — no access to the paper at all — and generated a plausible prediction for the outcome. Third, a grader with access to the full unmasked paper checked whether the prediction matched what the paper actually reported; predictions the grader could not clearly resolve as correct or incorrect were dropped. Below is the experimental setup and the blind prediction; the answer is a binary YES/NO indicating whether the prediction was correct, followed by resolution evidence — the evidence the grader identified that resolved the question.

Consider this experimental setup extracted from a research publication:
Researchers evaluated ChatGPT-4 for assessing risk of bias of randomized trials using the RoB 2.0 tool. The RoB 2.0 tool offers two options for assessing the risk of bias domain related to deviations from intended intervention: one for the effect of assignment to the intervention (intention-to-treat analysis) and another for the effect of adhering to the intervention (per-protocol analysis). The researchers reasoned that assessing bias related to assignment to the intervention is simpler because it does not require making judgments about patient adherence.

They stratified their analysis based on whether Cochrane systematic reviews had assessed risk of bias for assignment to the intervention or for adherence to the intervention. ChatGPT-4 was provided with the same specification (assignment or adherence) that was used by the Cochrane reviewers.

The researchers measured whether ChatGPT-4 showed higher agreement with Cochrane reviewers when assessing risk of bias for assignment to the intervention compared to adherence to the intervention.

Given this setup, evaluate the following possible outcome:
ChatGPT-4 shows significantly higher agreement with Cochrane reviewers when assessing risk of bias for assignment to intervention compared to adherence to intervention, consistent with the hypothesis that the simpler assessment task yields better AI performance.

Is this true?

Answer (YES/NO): NO